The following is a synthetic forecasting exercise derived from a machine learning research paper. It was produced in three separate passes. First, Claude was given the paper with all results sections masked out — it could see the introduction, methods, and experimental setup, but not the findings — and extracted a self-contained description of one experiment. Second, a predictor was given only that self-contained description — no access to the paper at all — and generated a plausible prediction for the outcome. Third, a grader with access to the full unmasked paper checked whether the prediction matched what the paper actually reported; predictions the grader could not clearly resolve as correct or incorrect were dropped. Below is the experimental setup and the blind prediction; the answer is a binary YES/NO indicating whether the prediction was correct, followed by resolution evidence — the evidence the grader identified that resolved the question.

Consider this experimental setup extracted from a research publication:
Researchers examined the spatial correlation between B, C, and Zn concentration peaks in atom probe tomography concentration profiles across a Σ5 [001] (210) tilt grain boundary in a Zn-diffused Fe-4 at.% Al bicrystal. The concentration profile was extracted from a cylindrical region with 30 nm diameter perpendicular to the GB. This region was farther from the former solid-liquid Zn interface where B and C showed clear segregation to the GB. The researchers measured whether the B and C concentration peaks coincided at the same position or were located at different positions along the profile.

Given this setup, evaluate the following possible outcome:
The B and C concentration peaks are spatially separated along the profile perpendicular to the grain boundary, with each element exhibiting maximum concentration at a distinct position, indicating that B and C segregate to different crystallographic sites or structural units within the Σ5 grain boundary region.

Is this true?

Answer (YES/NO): NO